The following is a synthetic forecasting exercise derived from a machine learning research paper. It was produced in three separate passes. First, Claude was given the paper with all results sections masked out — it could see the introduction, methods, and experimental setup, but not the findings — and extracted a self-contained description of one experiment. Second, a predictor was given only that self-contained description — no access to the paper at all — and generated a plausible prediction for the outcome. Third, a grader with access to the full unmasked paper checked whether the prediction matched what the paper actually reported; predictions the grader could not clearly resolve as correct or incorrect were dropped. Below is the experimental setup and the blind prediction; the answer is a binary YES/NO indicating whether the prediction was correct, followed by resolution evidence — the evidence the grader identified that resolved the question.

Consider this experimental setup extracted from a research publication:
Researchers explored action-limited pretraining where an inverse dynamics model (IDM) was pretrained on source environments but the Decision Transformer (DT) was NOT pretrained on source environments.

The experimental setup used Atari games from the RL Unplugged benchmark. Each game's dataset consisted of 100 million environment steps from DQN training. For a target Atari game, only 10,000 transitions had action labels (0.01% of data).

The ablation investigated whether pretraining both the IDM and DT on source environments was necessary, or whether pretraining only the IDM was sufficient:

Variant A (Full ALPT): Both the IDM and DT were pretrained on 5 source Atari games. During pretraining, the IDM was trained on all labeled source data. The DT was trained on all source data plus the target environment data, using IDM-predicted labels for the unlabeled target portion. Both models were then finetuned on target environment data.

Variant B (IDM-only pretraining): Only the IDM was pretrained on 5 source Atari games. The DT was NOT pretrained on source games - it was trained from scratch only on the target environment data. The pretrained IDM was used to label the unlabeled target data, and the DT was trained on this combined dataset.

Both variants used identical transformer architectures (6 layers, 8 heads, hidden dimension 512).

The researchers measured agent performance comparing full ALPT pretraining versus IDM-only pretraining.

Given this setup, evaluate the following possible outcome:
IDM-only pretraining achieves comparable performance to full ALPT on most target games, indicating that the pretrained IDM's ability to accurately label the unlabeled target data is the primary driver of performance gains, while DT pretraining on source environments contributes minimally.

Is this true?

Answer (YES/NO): YES